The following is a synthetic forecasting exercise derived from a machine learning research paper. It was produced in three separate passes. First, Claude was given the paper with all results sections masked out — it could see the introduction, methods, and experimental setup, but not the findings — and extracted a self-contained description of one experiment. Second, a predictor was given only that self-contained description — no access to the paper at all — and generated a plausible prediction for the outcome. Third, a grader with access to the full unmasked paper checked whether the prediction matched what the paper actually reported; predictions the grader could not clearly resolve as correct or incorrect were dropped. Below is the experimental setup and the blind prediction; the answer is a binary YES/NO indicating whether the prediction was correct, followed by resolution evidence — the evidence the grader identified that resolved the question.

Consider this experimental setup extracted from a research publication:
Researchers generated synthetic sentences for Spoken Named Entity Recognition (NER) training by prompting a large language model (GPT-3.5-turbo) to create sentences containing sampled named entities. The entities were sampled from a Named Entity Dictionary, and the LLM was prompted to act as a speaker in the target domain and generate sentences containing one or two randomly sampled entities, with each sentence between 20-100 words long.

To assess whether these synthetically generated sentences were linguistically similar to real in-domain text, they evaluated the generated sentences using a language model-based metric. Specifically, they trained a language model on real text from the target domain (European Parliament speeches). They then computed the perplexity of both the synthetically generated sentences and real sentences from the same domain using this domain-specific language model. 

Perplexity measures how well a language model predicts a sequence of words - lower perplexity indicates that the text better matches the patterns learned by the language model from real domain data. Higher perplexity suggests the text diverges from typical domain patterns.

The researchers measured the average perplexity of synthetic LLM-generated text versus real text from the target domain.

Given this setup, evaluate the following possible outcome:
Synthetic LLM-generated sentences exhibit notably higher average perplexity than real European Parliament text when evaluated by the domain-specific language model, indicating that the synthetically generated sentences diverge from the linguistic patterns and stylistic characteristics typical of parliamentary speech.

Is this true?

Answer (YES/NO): NO